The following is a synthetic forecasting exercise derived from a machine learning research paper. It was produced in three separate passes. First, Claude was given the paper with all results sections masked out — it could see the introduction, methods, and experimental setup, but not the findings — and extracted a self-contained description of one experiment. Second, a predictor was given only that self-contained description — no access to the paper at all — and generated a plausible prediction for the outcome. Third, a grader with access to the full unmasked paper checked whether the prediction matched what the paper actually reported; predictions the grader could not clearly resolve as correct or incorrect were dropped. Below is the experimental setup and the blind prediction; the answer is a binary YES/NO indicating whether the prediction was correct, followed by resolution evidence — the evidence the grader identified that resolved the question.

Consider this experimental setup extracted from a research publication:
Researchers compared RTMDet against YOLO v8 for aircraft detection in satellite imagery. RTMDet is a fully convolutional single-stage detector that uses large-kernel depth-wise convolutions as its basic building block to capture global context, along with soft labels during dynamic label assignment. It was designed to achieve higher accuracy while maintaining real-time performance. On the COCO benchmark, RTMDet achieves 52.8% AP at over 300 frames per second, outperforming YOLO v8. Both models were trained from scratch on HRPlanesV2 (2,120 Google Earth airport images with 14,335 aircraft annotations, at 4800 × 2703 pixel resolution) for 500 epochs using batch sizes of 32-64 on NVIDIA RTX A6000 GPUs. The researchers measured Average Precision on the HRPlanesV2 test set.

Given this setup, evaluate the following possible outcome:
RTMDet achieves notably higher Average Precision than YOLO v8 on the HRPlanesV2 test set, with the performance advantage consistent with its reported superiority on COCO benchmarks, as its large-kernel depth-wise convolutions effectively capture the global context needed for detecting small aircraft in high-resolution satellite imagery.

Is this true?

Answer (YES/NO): NO